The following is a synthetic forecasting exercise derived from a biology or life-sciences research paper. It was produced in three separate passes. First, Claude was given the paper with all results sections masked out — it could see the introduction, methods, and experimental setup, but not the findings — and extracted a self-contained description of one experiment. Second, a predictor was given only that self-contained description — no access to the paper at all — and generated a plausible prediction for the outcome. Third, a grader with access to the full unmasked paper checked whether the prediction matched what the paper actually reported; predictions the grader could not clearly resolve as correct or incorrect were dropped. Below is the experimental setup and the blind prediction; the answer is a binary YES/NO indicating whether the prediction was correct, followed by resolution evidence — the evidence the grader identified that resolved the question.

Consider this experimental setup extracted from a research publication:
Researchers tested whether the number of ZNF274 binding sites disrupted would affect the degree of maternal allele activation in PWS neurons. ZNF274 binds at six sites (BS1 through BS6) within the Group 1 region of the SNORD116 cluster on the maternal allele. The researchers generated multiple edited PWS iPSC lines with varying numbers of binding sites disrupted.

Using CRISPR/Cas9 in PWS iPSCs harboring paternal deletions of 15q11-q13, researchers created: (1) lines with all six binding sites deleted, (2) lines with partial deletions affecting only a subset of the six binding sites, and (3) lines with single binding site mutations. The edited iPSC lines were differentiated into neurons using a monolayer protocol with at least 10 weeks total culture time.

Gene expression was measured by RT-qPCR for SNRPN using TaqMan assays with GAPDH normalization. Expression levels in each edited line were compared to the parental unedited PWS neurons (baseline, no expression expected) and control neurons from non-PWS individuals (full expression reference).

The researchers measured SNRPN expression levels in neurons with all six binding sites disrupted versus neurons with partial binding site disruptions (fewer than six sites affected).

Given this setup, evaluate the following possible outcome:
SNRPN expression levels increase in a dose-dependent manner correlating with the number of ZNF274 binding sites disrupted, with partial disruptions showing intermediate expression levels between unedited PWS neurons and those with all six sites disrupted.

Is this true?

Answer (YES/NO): NO